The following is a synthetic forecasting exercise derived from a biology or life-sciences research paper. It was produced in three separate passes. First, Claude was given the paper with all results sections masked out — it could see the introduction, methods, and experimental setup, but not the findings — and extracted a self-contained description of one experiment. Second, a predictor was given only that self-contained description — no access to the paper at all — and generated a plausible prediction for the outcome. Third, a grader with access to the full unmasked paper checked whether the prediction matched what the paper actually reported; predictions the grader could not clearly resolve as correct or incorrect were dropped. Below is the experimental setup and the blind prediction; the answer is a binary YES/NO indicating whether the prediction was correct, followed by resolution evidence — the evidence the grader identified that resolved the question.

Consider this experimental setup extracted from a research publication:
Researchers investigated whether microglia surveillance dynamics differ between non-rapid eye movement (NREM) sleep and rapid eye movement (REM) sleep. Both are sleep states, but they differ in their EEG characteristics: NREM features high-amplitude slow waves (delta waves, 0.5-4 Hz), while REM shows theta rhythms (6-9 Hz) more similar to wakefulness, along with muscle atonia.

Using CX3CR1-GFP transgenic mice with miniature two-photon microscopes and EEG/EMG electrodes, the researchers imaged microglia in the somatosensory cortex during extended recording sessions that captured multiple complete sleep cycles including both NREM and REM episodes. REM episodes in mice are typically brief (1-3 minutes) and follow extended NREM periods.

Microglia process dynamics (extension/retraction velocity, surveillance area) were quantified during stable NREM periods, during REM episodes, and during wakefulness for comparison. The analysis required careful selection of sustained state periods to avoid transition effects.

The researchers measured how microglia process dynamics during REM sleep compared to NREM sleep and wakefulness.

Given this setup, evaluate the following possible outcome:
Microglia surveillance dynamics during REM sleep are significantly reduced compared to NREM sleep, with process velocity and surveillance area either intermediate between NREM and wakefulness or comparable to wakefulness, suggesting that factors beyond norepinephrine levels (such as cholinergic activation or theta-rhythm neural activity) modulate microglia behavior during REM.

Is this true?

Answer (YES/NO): YES